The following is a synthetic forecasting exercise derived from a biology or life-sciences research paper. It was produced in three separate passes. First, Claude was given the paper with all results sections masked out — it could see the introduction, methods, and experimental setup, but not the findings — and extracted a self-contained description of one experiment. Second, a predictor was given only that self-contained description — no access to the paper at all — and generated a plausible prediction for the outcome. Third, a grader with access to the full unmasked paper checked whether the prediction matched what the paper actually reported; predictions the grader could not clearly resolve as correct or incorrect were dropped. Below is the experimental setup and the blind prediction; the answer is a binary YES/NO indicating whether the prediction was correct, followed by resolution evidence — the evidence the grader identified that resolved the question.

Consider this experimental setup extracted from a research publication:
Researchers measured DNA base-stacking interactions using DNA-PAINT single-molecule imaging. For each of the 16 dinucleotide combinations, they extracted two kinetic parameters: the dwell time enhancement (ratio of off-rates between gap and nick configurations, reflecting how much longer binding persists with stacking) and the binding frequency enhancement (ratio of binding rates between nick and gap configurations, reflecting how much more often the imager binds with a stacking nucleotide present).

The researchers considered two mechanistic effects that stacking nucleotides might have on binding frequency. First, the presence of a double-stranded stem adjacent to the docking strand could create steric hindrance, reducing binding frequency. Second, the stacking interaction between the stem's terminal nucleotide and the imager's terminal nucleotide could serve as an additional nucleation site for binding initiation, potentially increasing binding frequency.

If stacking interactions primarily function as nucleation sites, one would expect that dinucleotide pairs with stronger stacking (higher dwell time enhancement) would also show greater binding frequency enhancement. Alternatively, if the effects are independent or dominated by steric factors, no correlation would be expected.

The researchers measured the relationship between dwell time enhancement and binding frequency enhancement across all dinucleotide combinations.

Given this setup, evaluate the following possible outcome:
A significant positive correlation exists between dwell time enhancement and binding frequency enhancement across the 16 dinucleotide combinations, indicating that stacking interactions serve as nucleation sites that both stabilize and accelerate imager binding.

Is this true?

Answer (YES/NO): YES